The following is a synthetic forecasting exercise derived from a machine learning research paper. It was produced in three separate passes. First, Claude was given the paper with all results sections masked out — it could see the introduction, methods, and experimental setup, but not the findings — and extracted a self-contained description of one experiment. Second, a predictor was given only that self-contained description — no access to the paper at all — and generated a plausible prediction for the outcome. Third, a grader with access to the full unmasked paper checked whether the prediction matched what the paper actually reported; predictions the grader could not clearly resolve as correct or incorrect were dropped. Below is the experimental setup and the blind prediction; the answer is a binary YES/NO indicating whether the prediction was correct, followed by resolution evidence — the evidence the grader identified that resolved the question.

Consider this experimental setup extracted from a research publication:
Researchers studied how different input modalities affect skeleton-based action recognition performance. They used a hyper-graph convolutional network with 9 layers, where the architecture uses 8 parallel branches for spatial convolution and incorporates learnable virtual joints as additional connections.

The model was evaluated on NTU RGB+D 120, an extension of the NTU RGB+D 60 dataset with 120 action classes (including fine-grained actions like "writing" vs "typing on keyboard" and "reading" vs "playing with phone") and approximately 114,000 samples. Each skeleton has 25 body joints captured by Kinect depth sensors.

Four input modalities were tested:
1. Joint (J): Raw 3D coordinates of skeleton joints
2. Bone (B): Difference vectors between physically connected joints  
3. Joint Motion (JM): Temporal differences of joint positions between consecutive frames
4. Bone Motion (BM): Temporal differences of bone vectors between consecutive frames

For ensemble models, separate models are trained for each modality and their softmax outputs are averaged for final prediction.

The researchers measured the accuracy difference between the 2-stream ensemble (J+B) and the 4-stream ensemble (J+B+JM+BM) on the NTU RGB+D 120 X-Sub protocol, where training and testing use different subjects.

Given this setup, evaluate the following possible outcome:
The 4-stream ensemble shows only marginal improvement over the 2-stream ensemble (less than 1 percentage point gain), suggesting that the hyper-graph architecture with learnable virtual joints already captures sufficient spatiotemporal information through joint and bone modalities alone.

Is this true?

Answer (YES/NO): YES